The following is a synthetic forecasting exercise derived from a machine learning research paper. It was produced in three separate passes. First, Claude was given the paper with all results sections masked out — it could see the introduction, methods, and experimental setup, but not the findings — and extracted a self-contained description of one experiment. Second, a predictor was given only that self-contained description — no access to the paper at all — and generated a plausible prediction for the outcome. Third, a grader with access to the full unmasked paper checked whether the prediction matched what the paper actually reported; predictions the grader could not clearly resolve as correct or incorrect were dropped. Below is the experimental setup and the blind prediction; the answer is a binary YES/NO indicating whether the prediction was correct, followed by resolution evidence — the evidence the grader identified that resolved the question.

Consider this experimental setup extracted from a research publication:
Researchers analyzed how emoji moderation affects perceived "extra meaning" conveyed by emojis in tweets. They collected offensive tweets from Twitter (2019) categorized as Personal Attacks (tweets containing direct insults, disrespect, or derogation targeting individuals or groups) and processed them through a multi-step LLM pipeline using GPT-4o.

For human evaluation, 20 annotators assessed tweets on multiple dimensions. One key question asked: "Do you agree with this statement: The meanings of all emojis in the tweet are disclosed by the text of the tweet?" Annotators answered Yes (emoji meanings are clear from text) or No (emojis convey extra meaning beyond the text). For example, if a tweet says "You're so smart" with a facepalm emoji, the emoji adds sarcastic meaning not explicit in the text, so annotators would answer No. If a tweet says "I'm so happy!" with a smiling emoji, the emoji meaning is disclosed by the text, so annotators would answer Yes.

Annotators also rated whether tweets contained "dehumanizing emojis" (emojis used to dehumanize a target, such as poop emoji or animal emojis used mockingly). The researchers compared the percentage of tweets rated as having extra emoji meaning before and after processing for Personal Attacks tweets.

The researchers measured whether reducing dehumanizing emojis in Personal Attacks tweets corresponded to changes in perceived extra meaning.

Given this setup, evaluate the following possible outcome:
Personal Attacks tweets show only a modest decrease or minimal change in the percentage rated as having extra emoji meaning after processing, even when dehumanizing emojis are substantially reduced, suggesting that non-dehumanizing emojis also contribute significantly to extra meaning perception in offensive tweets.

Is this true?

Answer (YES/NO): NO